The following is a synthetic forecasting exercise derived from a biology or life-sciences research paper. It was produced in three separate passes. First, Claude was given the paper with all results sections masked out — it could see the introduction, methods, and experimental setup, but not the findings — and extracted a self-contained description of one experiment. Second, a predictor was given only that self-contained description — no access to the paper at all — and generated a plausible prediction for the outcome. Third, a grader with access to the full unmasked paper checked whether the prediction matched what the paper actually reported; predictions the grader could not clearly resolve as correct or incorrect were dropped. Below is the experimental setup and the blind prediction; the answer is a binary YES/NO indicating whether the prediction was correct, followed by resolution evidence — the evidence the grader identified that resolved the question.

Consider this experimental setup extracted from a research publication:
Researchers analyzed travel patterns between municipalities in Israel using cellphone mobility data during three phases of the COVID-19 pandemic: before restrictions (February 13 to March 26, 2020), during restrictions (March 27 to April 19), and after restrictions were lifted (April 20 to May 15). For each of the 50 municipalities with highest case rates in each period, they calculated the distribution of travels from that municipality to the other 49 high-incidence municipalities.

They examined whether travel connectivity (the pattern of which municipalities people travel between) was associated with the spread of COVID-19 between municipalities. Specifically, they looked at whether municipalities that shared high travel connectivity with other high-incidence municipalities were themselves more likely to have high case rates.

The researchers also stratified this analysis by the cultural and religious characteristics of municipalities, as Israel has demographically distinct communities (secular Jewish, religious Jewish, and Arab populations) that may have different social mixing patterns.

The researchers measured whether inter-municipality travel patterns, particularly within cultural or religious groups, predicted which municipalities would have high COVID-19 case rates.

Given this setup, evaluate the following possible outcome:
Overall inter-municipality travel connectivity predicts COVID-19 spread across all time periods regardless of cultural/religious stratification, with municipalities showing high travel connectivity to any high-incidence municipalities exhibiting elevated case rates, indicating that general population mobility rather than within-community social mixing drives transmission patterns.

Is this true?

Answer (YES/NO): NO